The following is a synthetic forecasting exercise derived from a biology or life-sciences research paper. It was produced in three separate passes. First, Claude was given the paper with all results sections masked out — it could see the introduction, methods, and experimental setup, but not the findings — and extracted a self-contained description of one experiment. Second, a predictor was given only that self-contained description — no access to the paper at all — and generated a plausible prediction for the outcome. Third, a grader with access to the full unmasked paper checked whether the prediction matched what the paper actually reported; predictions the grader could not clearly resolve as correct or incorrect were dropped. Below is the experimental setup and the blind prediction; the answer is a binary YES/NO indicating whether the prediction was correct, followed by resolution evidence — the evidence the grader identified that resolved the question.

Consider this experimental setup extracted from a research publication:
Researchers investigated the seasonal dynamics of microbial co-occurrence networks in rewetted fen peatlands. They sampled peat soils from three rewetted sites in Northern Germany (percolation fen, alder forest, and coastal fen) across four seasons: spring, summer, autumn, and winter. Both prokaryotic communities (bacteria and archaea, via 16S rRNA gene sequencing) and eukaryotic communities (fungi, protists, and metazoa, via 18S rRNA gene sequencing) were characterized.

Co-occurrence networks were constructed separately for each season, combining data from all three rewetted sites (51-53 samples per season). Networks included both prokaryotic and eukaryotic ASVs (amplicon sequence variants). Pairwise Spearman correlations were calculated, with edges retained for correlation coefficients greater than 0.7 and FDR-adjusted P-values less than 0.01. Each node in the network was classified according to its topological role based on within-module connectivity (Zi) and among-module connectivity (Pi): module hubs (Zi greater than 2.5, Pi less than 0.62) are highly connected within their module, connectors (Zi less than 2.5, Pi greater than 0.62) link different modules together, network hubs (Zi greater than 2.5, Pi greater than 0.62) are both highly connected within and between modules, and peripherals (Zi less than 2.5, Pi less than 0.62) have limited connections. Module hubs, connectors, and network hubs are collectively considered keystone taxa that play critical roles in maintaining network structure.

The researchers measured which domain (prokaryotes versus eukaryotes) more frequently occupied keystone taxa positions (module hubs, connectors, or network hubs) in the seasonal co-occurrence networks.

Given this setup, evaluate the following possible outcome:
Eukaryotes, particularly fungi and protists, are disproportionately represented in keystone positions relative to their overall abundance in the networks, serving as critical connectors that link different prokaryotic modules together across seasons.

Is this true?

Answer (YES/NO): NO